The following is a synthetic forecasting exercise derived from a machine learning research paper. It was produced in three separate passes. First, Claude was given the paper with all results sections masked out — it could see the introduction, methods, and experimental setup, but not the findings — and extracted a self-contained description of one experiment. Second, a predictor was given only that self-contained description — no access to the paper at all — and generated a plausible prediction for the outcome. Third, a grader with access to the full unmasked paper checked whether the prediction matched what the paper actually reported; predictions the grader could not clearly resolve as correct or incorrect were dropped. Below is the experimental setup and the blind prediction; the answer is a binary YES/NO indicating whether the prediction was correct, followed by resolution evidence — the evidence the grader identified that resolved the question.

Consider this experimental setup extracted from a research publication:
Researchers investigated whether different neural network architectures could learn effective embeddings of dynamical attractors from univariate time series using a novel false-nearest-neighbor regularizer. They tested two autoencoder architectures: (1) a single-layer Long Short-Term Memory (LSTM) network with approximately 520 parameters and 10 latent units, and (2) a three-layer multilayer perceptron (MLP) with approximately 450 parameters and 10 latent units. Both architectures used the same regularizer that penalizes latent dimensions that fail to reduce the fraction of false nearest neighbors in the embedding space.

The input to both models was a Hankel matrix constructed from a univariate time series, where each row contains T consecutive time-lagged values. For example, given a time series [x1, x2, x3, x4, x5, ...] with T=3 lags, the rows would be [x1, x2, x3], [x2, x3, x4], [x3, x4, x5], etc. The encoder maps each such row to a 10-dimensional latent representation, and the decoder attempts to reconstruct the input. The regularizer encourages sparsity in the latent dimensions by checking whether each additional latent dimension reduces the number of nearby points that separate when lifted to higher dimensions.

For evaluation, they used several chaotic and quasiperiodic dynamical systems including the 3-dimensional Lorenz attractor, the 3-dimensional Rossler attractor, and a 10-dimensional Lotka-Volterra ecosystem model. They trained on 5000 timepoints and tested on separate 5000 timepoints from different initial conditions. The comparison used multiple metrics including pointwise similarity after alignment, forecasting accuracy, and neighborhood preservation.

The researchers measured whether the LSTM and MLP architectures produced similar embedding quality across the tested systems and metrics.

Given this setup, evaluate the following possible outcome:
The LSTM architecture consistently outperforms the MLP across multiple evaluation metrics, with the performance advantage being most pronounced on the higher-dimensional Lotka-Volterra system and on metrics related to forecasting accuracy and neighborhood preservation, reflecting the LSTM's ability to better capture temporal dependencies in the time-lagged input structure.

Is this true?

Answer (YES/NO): NO